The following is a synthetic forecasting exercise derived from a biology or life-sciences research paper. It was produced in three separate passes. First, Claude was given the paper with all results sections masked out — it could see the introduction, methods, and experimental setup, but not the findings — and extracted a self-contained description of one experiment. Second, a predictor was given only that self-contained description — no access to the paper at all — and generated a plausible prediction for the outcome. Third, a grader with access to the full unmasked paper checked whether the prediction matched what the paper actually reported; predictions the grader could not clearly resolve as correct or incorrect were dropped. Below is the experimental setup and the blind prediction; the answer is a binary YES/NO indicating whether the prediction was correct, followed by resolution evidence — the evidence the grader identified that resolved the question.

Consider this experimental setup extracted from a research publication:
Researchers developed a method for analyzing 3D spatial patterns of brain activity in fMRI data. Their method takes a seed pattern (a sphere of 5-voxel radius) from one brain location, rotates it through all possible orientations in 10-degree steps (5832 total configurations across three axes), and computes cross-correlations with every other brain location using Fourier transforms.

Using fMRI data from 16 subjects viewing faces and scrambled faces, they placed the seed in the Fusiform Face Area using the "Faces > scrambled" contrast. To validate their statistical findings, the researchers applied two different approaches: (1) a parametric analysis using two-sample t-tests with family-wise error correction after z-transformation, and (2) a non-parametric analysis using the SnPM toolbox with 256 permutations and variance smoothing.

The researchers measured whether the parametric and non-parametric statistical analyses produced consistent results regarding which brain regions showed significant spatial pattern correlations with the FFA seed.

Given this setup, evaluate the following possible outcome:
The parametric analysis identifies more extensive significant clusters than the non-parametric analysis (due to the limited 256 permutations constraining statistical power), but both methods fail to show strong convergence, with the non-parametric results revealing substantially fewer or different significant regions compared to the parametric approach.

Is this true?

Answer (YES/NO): NO